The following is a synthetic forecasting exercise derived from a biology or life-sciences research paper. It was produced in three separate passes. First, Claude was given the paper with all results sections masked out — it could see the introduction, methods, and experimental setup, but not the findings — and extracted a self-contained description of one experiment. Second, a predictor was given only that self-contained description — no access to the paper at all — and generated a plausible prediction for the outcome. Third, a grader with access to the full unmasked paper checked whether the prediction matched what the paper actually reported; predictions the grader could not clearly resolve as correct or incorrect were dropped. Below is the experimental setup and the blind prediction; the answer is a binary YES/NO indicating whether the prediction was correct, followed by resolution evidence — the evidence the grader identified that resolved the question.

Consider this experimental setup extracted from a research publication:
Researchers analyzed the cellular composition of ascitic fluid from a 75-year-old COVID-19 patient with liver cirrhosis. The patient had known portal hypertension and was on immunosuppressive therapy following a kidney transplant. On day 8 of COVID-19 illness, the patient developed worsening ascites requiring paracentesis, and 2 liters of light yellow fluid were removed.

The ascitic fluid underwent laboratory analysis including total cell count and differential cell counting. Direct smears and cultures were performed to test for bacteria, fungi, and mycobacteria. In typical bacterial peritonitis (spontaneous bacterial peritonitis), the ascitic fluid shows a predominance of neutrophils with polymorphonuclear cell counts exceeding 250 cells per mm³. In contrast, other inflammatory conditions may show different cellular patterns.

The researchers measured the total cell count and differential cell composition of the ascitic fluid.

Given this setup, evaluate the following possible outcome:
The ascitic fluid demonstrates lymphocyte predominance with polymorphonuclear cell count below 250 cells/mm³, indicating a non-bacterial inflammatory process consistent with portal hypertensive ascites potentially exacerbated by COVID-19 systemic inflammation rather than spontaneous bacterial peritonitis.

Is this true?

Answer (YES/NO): NO